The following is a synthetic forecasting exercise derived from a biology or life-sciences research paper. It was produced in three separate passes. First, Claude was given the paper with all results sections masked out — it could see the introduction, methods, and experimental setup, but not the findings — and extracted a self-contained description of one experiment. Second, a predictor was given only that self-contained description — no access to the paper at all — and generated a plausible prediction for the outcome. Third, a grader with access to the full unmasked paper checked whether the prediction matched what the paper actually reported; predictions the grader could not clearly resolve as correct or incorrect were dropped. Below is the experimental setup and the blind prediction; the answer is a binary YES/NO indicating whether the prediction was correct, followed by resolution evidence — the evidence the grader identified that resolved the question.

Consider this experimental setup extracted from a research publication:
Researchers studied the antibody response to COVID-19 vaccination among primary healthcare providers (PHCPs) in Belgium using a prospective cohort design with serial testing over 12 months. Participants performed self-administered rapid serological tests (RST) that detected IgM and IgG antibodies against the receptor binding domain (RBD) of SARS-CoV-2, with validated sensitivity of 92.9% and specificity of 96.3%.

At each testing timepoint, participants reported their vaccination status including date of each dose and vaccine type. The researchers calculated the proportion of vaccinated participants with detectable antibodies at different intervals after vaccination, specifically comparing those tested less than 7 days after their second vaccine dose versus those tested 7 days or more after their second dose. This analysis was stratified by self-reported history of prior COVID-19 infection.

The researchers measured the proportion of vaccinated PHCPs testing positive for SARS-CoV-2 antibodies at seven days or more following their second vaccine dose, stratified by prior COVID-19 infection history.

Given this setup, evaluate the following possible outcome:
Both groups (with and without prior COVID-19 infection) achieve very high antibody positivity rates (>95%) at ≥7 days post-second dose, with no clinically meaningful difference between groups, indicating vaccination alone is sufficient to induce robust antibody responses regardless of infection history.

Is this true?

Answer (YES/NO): NO